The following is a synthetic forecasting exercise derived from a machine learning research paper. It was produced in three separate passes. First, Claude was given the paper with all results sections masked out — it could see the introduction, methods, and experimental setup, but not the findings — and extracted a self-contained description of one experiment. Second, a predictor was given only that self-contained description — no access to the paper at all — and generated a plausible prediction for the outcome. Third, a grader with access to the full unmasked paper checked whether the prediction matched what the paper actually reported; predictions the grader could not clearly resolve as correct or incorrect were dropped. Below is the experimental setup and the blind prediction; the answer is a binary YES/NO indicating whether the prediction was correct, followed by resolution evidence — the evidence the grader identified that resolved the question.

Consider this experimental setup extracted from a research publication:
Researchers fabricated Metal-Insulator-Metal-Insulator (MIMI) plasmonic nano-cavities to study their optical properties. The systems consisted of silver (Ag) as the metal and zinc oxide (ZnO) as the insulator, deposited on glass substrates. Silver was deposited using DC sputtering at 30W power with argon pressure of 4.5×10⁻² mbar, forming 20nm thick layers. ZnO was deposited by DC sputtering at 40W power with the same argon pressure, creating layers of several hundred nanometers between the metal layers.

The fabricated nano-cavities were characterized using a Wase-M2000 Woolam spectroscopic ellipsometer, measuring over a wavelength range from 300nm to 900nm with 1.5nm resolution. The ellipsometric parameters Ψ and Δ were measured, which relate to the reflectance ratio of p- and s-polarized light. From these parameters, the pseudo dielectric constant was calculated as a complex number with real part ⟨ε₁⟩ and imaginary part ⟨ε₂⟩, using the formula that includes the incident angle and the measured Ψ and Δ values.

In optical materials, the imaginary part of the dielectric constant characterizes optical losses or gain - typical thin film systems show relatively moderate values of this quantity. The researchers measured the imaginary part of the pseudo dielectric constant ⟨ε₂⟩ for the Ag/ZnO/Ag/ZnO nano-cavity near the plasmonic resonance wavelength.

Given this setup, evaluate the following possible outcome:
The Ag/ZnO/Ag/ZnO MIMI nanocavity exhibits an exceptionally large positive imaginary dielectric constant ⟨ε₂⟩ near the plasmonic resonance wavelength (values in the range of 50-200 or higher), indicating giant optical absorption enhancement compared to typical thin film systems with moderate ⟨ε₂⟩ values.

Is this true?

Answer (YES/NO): YES